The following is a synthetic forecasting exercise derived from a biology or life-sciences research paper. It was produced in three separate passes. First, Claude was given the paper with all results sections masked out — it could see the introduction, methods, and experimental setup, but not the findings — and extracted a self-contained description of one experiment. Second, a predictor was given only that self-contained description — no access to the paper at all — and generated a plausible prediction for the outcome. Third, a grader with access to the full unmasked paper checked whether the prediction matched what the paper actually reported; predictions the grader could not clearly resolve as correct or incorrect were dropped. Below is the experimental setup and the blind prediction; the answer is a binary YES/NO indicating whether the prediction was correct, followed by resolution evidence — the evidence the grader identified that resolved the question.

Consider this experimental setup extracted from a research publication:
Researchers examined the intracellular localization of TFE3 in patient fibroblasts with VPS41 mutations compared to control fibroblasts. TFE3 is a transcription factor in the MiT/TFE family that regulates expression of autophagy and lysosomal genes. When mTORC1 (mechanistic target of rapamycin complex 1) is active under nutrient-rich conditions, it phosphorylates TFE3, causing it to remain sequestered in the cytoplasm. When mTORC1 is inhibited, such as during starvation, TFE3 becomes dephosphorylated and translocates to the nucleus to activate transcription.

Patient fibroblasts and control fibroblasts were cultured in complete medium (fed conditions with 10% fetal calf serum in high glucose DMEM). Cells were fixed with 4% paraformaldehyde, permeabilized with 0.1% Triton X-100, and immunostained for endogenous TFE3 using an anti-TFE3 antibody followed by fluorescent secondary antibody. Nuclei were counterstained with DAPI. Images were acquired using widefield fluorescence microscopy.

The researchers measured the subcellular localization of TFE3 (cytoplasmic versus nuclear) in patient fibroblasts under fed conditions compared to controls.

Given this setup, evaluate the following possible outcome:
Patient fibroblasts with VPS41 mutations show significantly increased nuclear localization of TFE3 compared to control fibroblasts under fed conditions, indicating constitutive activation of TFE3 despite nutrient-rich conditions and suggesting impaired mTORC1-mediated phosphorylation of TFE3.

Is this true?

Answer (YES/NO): YES